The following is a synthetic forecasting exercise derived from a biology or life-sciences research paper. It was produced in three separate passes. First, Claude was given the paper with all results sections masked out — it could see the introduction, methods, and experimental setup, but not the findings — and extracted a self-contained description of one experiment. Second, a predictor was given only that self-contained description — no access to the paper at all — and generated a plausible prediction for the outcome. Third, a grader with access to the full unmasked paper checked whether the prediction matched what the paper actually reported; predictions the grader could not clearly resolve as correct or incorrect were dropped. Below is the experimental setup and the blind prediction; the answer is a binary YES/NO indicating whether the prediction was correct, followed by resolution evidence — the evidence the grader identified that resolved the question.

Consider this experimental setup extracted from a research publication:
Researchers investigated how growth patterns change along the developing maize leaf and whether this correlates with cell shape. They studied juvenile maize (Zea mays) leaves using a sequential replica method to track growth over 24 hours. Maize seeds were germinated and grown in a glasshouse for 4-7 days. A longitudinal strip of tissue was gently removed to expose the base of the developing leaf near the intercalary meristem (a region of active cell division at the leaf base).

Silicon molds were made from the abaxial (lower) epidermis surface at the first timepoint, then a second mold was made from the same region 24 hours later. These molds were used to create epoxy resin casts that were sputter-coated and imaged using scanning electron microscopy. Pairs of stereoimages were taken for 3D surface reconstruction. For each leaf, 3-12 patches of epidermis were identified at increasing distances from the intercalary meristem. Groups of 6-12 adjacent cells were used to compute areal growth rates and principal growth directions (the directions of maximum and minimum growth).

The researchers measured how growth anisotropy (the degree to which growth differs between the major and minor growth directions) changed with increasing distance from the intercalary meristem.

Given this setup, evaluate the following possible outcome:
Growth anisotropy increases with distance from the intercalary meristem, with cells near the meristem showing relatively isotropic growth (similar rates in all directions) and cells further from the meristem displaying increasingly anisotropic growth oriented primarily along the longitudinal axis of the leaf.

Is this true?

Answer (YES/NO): NO